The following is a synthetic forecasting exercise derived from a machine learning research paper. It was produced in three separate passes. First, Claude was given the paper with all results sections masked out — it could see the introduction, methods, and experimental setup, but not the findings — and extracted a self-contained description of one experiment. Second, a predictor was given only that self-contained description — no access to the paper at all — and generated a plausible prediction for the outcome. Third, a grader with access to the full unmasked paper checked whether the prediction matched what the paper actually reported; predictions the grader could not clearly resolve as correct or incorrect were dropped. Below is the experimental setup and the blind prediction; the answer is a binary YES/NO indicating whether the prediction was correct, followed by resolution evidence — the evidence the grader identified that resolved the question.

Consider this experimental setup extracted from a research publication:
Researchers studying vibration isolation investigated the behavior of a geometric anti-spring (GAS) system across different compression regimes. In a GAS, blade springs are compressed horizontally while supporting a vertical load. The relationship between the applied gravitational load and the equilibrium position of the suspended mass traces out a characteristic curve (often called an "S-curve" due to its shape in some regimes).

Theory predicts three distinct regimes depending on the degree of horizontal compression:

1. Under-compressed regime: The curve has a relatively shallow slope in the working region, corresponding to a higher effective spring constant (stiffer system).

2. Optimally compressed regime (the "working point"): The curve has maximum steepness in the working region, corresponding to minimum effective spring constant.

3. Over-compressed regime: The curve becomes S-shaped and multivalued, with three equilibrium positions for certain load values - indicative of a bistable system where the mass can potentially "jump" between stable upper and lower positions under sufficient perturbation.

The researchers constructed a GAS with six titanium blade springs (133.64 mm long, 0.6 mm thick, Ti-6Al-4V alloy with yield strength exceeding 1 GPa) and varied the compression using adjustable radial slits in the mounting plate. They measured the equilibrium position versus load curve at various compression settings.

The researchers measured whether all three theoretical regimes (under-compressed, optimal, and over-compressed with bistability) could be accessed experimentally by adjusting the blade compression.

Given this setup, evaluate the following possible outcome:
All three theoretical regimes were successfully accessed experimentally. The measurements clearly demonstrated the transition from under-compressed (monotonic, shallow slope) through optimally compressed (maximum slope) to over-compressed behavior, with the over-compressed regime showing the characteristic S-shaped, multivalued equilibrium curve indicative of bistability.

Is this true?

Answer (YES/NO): YES